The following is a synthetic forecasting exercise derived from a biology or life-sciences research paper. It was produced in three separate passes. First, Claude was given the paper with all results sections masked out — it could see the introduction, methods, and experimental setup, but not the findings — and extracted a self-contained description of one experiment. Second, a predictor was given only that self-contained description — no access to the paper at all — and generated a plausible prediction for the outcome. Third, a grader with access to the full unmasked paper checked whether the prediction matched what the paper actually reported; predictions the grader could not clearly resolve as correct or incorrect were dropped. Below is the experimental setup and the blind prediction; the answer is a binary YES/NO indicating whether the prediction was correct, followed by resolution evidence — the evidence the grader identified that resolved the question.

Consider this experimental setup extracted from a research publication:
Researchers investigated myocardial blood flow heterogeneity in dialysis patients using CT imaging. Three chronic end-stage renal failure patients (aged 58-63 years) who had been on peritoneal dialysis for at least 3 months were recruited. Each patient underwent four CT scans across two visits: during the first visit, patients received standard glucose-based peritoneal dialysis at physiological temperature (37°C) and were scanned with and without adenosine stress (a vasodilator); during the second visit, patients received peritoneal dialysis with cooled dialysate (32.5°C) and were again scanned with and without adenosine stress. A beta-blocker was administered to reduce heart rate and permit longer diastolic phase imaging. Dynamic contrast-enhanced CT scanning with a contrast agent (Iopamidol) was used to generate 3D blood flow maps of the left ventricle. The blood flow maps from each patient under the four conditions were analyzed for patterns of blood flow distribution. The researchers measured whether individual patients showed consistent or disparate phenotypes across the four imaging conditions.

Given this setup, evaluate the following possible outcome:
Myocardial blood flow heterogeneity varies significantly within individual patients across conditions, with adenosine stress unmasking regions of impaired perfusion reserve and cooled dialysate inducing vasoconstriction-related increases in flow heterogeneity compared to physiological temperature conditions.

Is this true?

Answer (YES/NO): NO